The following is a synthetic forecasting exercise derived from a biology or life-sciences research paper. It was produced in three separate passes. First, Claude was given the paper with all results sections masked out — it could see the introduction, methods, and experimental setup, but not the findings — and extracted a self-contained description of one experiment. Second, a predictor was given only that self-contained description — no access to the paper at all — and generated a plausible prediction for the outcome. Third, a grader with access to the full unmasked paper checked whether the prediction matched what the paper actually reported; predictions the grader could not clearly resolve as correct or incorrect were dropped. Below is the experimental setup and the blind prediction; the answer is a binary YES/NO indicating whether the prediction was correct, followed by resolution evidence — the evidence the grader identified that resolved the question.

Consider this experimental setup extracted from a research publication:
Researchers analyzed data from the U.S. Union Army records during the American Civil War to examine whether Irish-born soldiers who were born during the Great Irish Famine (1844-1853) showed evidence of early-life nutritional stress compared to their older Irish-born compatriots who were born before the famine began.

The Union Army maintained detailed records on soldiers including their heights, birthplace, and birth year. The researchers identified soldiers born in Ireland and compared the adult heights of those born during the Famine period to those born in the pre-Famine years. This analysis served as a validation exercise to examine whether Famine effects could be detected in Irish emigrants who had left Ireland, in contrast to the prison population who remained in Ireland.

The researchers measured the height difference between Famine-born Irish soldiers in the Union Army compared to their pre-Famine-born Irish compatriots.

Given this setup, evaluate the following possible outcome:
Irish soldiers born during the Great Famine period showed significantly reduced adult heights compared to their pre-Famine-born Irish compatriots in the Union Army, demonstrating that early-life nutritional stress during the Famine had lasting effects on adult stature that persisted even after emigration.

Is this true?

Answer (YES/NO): YES